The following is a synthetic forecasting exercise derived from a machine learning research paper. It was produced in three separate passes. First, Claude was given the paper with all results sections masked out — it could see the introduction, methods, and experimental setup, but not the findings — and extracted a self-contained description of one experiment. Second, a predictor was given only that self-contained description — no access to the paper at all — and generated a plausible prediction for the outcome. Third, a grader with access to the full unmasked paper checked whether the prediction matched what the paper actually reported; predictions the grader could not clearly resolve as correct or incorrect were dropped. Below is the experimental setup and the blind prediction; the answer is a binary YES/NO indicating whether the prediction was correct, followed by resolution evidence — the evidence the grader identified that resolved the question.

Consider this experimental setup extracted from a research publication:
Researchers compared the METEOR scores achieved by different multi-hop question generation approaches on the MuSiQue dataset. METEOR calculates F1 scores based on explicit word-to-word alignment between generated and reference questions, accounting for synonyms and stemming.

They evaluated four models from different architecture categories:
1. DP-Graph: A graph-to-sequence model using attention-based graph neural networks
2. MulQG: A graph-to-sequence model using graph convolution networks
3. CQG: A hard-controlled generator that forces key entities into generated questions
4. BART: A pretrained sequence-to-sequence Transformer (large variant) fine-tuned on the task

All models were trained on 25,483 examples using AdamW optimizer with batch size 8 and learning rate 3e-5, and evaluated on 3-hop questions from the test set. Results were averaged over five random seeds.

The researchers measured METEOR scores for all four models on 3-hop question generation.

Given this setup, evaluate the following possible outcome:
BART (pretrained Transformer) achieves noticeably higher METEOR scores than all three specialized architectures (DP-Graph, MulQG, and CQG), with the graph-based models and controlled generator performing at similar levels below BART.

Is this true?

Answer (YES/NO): NO